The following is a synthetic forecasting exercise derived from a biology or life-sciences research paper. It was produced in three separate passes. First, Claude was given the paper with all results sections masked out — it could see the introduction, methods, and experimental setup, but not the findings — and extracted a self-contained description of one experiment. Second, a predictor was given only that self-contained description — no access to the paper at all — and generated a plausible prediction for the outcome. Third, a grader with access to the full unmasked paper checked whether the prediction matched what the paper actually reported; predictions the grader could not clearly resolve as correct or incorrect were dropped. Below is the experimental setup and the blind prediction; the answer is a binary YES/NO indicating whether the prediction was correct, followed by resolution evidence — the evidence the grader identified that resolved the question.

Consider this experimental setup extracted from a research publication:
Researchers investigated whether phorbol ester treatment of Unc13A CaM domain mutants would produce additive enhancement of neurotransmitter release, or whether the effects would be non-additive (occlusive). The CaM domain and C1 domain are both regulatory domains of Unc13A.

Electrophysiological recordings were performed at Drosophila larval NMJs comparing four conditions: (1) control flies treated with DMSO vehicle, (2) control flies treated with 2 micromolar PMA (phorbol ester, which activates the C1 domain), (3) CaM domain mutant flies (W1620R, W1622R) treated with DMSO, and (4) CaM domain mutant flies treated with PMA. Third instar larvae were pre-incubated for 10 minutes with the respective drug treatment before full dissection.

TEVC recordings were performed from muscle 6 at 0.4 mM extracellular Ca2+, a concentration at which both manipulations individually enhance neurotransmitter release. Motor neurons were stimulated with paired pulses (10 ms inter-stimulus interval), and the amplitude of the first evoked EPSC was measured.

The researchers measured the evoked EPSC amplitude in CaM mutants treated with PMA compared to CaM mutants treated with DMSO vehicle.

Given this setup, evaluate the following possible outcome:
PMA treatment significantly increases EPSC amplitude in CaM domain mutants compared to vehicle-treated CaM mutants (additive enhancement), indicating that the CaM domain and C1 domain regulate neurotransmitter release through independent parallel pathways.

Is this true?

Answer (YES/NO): NO